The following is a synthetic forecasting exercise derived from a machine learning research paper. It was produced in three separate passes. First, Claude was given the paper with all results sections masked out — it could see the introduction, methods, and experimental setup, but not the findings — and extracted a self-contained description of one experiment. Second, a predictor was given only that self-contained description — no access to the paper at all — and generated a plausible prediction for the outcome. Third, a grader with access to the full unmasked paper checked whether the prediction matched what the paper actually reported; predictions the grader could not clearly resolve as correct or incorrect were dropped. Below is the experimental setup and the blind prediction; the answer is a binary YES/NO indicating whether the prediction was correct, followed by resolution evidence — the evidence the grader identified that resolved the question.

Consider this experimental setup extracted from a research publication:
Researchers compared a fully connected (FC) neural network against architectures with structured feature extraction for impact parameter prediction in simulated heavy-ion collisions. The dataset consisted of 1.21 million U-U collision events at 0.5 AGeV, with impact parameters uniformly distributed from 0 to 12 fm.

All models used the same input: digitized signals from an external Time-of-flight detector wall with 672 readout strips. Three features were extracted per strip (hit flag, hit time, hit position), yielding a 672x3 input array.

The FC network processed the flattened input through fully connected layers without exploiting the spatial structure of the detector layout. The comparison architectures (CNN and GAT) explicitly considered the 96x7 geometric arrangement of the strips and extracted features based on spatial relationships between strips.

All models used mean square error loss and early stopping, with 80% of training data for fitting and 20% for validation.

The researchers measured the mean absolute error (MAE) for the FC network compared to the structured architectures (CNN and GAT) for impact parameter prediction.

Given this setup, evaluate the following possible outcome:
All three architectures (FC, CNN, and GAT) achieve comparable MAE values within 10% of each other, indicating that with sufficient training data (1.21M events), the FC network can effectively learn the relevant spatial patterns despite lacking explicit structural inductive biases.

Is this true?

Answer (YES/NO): NO